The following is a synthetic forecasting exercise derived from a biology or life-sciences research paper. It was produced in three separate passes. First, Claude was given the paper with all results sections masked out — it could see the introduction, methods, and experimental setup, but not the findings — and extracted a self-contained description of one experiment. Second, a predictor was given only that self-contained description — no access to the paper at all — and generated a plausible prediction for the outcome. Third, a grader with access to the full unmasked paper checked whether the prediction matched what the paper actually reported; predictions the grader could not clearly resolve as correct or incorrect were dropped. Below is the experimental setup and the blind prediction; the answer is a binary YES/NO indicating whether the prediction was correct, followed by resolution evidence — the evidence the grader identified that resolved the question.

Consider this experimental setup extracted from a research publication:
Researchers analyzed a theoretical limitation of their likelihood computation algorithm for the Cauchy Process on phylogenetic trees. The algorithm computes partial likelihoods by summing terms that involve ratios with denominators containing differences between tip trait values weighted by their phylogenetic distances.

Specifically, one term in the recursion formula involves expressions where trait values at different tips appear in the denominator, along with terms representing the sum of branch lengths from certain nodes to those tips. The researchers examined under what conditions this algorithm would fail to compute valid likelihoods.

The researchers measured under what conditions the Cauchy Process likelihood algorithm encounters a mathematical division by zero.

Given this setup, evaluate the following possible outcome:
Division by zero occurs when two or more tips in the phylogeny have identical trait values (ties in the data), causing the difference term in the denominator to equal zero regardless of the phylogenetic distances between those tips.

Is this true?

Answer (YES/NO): NO